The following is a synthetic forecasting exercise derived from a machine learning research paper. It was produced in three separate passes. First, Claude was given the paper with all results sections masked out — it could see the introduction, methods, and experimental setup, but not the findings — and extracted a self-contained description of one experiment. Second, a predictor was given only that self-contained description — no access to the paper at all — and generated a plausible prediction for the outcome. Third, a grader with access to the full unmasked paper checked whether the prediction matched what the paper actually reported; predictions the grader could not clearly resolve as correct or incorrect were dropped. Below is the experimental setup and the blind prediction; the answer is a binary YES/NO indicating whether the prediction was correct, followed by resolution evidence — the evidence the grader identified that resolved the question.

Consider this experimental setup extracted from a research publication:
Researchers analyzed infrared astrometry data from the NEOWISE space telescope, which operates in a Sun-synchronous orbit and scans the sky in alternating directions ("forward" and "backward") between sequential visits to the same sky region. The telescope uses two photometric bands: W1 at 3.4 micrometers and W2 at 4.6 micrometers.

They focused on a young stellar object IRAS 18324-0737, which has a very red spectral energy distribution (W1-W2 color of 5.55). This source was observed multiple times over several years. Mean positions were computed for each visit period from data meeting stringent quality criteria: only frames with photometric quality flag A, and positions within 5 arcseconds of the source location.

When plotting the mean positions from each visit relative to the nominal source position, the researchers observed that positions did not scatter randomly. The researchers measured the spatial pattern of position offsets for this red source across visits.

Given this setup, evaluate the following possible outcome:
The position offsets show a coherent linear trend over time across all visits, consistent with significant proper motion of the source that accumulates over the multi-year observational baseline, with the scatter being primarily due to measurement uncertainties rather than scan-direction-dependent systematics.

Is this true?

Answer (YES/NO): NO